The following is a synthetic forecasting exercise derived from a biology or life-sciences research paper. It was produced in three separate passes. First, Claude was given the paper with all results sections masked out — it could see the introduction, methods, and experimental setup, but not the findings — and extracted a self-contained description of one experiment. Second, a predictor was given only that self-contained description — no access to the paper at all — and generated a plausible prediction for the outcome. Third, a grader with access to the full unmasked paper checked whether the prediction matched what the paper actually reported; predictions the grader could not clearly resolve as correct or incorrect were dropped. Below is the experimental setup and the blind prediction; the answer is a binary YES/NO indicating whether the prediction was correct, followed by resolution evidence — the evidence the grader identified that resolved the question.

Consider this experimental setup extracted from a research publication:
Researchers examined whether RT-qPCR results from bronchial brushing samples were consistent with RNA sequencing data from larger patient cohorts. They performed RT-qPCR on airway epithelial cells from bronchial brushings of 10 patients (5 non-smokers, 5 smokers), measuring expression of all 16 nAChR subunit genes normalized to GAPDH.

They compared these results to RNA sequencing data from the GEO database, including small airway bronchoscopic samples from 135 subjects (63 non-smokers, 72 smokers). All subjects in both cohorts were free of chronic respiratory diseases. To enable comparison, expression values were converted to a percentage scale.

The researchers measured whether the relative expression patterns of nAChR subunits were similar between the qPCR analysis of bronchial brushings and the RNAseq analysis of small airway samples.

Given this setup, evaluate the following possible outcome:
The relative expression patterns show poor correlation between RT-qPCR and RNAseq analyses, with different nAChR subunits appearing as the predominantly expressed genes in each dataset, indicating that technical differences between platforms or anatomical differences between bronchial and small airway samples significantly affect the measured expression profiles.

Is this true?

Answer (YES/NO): YES